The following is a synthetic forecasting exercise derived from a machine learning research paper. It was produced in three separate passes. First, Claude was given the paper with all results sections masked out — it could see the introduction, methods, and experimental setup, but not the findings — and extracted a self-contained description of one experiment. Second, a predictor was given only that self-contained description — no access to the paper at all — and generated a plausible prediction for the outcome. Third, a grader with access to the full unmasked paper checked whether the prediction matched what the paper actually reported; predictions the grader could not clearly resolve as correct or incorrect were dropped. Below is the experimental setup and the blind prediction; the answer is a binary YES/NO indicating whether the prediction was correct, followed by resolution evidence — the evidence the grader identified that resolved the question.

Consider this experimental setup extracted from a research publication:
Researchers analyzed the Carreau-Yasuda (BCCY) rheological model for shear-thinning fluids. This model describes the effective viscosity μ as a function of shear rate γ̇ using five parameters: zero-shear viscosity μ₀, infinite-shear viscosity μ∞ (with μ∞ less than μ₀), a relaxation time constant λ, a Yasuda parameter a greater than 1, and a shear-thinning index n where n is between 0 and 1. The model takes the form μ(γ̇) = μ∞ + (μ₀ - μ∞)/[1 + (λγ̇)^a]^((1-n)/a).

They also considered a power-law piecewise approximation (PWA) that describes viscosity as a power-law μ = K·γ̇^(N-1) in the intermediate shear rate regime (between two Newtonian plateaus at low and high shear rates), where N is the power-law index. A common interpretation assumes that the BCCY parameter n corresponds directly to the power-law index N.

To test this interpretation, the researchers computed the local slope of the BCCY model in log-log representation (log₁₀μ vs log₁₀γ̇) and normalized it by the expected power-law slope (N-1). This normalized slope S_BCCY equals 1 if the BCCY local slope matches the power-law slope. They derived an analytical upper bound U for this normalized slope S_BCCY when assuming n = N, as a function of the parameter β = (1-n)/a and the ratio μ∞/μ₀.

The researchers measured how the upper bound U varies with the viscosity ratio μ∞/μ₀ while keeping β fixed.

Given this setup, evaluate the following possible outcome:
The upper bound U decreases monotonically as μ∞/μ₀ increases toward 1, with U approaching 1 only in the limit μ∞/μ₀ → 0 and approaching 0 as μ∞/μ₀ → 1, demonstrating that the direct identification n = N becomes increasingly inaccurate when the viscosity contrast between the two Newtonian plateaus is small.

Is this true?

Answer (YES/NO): YES